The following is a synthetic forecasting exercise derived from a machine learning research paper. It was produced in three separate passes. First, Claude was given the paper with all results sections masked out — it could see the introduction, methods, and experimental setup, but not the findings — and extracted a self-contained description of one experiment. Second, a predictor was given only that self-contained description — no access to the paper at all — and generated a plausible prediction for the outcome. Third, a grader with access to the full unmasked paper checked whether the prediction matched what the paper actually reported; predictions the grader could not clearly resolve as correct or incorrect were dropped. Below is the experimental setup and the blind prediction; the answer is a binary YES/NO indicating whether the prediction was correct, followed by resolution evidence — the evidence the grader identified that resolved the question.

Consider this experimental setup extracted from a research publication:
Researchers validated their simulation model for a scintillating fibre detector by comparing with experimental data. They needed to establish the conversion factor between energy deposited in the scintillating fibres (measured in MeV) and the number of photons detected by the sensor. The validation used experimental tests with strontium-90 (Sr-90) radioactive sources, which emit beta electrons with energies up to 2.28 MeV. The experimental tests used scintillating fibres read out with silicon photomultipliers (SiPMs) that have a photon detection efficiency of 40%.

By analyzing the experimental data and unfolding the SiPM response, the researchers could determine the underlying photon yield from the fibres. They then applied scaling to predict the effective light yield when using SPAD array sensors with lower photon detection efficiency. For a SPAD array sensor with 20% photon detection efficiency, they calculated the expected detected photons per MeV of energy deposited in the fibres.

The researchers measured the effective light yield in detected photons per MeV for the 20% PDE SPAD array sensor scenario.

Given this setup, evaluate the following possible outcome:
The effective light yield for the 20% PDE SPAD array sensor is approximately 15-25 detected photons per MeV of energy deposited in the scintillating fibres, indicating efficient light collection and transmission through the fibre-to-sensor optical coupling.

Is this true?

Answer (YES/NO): NO